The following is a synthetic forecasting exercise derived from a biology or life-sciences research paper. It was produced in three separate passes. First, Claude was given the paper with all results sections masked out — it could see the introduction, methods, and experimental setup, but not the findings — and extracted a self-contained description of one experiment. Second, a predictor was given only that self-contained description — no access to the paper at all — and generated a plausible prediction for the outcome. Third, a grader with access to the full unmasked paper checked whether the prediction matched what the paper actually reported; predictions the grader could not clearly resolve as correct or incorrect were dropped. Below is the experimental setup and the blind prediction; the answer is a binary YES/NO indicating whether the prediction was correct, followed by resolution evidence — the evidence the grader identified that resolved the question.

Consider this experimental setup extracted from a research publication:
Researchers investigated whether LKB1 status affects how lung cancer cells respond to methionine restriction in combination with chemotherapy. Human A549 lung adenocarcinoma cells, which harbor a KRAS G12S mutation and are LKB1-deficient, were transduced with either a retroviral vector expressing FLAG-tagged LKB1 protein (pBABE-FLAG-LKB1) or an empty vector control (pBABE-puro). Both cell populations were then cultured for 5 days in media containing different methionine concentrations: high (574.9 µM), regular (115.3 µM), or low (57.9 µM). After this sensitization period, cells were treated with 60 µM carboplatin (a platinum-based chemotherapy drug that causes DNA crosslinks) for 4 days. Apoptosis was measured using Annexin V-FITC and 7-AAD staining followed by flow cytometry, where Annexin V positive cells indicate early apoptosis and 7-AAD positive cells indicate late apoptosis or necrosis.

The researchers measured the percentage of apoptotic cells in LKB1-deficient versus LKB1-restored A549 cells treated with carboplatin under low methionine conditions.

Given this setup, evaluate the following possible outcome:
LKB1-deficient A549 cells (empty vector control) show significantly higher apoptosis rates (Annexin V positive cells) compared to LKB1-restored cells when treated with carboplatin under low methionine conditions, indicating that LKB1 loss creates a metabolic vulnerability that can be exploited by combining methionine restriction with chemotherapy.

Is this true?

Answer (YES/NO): YES